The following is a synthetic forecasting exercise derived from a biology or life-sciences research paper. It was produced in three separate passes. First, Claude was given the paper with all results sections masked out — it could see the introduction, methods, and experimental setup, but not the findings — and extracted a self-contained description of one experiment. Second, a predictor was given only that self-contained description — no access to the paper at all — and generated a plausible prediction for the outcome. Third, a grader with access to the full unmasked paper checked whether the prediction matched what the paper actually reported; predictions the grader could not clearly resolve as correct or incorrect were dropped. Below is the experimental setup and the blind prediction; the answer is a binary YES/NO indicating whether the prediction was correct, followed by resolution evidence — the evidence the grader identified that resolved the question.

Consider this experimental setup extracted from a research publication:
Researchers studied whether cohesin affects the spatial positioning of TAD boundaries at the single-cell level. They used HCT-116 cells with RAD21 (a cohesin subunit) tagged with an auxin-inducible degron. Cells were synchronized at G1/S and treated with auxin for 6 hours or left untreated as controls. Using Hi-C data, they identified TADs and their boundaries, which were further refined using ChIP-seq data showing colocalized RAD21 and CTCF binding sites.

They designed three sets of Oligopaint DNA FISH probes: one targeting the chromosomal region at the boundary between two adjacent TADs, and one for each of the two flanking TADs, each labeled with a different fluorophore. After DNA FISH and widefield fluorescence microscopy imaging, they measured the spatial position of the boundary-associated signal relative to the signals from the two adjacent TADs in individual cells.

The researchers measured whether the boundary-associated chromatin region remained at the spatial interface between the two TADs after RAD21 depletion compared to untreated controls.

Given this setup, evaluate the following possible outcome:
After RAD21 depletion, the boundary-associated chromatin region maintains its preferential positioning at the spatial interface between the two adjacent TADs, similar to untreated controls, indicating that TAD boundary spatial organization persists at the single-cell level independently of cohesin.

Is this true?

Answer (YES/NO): NO